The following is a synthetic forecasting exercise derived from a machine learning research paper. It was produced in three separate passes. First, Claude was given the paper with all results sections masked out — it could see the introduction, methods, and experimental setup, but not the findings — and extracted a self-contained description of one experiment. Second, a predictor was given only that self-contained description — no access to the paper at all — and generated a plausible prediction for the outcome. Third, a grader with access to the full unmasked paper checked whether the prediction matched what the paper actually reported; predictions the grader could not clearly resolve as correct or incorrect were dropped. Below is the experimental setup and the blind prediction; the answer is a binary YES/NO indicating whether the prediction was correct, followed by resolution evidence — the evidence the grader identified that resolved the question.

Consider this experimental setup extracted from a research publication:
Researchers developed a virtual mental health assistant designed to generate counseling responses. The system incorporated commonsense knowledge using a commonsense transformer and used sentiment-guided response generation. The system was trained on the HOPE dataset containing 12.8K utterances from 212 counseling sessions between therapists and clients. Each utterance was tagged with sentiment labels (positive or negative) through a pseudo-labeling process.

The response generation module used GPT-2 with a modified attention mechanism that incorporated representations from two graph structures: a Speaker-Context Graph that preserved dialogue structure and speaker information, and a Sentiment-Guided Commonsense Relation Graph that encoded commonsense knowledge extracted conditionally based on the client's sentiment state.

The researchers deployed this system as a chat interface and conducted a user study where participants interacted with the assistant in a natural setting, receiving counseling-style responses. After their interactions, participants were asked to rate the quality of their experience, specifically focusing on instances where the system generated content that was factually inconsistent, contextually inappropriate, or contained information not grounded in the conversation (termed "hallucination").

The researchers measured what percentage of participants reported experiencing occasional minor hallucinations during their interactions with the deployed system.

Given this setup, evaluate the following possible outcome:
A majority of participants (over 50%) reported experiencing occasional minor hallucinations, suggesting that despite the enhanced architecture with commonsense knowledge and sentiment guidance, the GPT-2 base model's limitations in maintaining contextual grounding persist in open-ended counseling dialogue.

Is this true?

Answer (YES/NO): YES